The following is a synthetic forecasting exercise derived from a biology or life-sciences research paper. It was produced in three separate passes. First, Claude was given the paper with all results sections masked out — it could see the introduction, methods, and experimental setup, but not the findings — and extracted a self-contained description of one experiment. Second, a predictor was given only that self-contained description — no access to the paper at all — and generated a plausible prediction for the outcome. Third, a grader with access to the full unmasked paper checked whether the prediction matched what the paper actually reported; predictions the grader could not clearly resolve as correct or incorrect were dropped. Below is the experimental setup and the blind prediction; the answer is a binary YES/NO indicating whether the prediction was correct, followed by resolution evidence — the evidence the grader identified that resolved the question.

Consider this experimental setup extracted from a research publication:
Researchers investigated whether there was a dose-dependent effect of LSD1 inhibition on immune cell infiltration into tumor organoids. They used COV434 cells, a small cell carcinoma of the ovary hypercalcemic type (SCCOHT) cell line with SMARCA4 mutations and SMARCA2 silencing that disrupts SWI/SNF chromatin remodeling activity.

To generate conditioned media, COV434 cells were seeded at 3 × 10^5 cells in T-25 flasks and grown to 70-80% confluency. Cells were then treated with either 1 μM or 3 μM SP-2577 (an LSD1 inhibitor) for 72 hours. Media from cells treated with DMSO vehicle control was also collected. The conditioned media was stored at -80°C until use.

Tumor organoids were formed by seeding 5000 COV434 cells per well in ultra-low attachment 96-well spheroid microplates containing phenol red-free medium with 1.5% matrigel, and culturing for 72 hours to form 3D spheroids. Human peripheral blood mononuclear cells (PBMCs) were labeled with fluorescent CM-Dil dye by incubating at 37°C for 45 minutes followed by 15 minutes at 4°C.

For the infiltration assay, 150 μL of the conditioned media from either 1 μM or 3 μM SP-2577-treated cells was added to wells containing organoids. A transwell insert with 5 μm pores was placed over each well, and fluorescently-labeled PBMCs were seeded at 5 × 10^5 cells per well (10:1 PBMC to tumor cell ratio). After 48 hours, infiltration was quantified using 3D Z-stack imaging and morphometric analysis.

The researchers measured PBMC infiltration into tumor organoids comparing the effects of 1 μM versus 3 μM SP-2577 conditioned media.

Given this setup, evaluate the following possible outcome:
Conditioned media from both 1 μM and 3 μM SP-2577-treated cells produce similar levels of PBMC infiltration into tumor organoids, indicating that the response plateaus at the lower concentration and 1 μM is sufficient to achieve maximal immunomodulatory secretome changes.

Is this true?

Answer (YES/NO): NO